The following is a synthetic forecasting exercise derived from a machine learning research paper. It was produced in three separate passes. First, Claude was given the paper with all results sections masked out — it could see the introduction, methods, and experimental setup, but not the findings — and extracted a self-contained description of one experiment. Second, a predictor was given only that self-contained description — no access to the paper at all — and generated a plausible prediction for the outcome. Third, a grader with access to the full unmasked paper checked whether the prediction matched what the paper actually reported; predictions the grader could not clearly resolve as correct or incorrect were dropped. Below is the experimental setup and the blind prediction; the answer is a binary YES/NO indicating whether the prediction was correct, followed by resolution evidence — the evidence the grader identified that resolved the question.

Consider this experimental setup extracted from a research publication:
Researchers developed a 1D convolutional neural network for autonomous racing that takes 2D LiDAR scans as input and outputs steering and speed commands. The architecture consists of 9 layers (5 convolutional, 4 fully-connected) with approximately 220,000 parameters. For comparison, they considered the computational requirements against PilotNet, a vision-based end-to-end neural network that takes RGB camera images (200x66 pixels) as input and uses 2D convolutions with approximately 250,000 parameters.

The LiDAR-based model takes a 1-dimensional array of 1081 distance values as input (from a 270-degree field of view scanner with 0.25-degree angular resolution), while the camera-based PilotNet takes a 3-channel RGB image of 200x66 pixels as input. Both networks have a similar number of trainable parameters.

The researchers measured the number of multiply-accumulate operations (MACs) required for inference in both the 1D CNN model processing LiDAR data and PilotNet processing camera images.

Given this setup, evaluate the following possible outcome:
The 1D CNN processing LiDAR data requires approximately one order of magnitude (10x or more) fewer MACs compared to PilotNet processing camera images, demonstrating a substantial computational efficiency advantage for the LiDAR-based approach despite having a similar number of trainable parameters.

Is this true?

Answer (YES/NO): YES